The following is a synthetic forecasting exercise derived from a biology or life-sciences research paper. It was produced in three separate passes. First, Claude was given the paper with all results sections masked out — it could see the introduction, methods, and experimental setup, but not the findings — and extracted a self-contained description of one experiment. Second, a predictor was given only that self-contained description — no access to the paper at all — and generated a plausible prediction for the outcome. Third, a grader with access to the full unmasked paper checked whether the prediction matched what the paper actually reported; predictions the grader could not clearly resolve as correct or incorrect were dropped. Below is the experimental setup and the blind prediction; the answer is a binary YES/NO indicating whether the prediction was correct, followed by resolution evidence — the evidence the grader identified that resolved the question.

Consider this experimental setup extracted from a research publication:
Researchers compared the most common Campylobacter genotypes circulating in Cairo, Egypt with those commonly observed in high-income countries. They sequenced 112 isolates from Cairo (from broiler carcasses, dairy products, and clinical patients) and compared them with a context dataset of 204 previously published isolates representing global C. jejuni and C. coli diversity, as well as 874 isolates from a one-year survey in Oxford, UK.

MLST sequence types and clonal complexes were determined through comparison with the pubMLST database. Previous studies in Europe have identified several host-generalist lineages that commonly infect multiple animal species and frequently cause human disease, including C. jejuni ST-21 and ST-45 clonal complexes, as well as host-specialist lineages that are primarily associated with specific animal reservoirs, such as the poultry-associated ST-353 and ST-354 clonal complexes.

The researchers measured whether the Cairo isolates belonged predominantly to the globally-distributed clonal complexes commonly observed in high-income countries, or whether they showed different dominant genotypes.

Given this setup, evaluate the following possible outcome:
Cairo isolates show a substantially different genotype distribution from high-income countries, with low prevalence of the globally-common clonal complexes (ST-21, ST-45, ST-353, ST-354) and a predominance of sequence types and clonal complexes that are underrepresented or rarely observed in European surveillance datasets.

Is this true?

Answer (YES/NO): NO